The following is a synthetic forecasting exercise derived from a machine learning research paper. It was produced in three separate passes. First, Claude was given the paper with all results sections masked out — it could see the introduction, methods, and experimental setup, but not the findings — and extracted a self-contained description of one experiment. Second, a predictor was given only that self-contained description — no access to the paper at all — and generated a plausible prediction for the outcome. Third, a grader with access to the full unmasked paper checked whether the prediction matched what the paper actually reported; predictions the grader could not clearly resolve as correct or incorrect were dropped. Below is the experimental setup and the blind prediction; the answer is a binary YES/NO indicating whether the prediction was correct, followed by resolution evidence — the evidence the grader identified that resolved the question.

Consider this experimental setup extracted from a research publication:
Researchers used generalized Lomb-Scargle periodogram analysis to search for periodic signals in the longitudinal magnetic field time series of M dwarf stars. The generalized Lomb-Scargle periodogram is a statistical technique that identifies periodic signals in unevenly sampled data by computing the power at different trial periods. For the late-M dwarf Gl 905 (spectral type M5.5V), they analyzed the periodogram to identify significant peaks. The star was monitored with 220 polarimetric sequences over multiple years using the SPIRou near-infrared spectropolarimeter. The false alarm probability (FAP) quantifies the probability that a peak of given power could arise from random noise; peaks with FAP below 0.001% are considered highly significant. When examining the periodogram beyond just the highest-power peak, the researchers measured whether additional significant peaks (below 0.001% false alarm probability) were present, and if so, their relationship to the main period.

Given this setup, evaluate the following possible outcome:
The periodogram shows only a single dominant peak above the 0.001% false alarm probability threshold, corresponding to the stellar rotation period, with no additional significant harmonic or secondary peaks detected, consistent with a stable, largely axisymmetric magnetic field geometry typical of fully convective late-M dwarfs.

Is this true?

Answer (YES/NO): NO